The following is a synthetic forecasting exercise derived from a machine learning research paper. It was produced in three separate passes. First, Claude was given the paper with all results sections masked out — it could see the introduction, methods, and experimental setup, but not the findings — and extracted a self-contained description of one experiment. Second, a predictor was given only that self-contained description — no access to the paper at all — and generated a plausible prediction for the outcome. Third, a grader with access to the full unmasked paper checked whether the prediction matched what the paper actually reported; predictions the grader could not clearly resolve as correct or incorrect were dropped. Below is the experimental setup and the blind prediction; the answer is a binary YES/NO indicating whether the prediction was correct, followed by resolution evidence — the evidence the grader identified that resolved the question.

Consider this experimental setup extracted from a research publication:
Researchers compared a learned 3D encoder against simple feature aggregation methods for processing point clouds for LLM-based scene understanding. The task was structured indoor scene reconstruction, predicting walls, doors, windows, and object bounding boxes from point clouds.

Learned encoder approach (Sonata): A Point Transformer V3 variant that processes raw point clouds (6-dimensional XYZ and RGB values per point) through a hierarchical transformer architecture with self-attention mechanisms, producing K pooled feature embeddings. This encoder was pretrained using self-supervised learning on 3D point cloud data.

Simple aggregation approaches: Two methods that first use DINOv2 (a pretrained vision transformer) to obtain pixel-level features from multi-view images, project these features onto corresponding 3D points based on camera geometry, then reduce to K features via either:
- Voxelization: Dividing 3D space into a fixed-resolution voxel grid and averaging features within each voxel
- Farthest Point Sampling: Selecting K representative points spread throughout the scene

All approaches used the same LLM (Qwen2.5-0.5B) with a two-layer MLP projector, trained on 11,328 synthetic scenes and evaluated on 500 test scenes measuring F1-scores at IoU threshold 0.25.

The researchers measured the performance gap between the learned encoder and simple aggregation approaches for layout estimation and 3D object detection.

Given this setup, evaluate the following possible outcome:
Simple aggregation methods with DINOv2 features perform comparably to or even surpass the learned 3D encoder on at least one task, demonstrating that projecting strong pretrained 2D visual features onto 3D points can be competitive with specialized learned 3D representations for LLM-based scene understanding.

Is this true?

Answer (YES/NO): NO